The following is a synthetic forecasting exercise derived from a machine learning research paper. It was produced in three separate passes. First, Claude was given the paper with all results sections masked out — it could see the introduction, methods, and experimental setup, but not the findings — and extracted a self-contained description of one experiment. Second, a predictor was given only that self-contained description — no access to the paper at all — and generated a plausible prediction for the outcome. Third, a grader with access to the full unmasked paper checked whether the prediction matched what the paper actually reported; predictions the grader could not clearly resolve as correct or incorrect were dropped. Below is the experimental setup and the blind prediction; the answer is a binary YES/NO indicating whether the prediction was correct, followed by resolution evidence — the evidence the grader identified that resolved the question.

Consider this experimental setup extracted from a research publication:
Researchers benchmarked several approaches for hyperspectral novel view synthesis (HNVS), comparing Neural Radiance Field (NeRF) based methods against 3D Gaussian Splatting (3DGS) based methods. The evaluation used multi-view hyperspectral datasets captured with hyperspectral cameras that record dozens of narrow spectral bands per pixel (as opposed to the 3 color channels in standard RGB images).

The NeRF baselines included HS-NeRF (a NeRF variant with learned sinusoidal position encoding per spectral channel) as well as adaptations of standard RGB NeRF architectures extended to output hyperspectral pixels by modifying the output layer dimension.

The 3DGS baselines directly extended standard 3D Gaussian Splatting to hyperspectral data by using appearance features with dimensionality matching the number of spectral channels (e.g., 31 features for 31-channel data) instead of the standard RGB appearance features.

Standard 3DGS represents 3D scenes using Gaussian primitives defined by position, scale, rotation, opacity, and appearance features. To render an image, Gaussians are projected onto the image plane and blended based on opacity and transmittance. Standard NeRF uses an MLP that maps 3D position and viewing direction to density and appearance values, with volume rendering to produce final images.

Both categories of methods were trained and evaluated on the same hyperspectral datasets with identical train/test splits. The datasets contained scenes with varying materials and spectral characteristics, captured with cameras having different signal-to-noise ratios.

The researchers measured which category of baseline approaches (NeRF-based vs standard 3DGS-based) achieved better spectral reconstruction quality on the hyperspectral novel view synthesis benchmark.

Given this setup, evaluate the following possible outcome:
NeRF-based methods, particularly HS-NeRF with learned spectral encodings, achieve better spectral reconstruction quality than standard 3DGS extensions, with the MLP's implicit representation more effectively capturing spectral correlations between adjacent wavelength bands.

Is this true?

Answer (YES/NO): NO